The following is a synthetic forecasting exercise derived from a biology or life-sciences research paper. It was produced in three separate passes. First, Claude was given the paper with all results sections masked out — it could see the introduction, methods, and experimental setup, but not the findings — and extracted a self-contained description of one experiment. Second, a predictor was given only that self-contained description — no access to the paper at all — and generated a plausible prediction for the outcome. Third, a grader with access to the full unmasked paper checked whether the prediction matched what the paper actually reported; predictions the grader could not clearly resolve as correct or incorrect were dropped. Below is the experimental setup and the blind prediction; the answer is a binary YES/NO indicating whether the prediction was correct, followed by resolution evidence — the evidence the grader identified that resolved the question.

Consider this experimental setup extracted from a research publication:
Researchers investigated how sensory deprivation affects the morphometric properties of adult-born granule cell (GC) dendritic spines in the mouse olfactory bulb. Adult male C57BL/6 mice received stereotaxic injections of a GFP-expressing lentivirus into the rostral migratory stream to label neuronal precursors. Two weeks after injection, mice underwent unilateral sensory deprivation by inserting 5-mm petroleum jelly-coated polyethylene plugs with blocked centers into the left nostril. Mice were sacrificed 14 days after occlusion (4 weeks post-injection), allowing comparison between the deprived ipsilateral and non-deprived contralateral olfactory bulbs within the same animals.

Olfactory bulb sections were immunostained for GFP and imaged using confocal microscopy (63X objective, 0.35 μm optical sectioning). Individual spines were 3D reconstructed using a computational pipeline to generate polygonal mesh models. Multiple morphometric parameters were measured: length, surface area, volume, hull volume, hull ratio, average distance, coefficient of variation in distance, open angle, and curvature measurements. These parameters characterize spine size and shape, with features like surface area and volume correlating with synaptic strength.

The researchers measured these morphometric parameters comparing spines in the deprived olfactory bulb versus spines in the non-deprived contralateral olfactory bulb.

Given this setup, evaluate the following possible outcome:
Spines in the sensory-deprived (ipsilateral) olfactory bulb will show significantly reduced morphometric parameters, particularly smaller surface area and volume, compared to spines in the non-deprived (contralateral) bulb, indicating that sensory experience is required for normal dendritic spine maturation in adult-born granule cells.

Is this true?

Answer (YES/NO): NO